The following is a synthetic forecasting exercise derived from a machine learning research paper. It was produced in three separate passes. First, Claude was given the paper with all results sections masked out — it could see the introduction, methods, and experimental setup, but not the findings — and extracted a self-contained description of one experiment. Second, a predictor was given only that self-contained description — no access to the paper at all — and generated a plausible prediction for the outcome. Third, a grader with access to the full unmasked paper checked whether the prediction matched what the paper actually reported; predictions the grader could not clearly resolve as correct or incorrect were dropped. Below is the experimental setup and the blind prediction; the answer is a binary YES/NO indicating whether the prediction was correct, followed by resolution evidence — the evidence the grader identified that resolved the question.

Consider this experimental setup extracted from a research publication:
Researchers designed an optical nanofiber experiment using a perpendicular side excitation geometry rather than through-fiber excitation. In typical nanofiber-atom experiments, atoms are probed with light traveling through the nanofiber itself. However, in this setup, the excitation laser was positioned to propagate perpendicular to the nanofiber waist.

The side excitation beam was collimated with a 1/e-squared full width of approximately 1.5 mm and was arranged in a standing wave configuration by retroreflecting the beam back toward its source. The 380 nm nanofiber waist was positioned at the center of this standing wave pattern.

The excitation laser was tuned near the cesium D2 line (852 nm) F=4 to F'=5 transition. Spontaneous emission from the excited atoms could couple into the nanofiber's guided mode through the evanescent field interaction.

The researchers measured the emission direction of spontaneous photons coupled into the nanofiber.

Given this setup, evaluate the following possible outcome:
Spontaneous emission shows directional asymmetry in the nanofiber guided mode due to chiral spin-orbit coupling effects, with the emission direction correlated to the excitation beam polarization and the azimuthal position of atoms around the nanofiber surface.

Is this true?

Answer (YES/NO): NO